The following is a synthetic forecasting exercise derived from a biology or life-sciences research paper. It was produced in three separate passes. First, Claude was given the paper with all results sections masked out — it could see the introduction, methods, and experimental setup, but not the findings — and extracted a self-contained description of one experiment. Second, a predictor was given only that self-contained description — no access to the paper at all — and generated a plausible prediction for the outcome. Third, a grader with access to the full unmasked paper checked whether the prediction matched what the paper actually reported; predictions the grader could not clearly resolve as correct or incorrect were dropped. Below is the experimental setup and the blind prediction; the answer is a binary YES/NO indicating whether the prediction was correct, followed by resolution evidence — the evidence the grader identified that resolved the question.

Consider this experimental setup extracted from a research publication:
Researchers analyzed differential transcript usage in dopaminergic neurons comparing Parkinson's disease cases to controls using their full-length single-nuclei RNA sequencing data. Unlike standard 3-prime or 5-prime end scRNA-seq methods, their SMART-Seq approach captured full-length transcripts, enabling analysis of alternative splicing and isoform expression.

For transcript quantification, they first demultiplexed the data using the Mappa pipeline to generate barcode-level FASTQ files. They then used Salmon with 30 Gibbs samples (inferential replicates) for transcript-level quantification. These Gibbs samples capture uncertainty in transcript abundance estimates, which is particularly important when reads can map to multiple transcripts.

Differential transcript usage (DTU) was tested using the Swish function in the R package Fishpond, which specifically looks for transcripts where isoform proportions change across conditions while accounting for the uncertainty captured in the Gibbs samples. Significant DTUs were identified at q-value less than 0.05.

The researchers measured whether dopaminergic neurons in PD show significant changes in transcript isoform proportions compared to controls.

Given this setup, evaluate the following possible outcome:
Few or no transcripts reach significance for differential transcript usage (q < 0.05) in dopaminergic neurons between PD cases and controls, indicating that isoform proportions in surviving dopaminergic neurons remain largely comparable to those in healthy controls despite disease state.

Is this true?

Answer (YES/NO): NO